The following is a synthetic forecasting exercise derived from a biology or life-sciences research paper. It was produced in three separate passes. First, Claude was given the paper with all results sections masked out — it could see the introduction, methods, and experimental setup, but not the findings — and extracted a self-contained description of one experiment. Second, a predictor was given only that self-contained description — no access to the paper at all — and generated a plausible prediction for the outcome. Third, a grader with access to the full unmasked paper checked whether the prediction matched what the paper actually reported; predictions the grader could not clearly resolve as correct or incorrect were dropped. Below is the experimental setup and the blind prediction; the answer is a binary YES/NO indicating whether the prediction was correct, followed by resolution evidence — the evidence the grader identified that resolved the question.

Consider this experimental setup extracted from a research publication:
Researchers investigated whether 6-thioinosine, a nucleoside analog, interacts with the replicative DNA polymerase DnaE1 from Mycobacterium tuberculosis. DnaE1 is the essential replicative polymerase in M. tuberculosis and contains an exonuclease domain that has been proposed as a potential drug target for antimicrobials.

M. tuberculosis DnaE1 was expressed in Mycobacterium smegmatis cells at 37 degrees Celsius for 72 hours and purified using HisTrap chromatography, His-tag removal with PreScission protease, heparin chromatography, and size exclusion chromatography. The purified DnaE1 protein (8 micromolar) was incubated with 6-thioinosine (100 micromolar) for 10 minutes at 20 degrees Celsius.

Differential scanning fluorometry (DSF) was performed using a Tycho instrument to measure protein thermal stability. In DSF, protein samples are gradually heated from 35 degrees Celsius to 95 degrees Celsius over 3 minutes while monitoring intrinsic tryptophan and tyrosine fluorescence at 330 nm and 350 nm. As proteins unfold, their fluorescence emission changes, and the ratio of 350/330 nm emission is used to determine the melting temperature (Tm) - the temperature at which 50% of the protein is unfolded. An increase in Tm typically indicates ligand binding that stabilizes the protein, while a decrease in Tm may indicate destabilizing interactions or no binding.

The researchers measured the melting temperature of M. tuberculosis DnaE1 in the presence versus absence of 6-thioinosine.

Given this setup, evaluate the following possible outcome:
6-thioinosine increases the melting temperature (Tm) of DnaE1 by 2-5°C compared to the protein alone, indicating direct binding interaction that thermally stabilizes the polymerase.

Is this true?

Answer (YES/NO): YES